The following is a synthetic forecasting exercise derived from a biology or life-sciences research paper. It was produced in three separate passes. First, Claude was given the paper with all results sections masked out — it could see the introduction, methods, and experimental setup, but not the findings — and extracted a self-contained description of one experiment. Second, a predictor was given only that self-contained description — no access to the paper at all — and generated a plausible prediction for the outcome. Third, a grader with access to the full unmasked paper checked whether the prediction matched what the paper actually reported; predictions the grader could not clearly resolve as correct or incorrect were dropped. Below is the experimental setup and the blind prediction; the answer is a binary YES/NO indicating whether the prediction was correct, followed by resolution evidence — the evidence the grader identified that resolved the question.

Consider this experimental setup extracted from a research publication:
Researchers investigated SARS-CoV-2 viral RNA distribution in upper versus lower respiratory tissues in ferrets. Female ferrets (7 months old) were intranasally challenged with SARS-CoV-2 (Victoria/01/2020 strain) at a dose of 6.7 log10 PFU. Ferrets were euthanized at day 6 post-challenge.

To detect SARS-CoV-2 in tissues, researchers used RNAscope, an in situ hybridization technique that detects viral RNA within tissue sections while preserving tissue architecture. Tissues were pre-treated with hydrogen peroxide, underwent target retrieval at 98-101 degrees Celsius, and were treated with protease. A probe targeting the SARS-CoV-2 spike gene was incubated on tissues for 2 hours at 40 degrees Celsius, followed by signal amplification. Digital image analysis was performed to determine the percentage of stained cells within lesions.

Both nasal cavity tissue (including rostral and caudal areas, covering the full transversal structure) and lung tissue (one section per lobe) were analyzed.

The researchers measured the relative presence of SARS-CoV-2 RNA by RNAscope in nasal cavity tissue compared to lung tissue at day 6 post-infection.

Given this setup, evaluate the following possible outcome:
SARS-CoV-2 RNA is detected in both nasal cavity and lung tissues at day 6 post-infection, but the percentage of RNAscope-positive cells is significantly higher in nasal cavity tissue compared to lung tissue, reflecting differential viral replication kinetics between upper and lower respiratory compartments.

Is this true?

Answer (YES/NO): NO